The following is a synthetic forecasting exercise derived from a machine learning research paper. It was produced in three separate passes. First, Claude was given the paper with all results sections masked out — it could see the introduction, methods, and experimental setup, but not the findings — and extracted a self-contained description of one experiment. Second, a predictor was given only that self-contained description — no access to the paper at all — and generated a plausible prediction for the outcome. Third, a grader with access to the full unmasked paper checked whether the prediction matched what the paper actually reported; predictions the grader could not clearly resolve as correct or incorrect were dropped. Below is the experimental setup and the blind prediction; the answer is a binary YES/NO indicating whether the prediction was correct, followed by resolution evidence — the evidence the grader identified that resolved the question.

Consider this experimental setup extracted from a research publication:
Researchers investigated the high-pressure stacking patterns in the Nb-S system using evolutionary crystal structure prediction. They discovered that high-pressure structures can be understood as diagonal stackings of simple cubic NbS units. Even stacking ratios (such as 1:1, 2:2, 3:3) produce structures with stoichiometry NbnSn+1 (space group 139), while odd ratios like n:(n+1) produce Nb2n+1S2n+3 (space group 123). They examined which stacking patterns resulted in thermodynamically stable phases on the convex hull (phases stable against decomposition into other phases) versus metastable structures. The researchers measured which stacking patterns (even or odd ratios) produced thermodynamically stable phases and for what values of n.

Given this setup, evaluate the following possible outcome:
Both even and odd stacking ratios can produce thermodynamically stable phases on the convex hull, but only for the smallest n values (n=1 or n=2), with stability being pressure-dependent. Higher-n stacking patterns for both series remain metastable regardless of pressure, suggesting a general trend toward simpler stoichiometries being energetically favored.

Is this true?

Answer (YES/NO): NO